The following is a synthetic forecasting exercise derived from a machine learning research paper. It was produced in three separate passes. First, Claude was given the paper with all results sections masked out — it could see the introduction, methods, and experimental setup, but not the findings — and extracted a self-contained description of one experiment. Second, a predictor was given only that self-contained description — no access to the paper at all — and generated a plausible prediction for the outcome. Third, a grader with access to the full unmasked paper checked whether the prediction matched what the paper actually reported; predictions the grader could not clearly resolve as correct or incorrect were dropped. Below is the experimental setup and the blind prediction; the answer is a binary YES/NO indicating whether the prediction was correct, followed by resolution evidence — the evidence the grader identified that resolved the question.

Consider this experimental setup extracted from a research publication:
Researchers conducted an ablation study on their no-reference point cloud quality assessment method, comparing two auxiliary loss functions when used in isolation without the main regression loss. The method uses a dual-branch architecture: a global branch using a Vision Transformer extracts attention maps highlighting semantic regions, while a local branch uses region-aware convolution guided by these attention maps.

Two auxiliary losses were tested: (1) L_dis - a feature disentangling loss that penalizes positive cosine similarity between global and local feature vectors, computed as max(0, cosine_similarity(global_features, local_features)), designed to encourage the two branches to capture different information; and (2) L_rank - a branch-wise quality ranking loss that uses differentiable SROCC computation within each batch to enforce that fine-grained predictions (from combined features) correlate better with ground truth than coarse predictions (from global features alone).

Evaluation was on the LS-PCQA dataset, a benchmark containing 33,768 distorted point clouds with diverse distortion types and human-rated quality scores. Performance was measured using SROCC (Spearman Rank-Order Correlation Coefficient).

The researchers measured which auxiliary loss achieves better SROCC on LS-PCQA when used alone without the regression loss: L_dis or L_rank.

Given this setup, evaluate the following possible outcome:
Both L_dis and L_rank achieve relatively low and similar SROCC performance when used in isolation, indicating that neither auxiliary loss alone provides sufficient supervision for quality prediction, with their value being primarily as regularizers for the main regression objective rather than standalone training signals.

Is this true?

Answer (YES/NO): NO